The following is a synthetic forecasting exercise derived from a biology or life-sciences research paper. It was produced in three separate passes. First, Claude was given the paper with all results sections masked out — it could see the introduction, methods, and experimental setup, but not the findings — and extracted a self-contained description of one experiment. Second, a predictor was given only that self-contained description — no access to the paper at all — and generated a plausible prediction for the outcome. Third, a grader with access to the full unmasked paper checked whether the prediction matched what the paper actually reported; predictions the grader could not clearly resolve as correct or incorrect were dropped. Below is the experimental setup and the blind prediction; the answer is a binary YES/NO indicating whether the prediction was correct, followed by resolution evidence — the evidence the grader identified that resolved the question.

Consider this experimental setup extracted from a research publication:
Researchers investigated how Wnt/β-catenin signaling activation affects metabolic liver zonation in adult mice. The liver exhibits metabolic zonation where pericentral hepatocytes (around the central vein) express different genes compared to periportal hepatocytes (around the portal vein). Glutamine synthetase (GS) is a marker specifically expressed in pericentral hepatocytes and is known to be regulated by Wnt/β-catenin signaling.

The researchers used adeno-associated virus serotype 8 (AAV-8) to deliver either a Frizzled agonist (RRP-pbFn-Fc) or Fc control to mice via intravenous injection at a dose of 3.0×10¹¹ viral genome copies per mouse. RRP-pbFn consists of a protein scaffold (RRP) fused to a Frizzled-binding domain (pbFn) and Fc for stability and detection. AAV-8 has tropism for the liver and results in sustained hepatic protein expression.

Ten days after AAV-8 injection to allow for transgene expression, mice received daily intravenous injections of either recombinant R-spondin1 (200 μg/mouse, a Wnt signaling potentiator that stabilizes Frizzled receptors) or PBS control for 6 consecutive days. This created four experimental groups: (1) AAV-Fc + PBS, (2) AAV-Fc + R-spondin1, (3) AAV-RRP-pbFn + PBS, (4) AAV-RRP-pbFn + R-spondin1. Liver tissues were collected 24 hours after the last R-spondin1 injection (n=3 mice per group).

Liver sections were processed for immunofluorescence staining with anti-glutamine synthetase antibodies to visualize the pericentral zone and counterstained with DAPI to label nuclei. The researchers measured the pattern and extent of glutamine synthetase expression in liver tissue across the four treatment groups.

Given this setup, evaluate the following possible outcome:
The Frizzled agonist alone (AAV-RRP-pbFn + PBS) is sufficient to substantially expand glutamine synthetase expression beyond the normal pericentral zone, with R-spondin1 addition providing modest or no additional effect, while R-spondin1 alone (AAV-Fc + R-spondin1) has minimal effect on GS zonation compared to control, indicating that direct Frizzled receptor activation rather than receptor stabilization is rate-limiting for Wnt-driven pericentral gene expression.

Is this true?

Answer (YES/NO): NO